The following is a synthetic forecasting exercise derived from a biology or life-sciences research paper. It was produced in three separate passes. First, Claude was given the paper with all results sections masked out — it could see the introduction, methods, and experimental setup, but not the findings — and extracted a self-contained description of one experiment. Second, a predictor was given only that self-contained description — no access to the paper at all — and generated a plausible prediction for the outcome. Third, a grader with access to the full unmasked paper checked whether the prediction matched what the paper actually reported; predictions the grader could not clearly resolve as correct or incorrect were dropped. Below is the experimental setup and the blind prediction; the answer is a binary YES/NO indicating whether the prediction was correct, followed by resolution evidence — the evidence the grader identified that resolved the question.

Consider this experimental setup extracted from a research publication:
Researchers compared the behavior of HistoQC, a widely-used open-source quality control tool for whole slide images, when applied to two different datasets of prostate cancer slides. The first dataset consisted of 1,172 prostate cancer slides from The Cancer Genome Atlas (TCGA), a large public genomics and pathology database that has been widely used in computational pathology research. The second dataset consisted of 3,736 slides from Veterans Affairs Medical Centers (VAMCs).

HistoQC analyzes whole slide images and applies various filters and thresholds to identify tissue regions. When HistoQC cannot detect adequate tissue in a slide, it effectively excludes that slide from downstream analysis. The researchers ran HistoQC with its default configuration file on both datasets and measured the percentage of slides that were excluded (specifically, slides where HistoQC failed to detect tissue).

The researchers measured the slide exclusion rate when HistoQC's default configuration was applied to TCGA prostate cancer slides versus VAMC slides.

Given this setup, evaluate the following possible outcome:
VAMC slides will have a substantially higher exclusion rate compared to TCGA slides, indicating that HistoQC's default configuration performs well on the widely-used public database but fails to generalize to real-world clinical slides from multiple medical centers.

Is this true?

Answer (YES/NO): YES